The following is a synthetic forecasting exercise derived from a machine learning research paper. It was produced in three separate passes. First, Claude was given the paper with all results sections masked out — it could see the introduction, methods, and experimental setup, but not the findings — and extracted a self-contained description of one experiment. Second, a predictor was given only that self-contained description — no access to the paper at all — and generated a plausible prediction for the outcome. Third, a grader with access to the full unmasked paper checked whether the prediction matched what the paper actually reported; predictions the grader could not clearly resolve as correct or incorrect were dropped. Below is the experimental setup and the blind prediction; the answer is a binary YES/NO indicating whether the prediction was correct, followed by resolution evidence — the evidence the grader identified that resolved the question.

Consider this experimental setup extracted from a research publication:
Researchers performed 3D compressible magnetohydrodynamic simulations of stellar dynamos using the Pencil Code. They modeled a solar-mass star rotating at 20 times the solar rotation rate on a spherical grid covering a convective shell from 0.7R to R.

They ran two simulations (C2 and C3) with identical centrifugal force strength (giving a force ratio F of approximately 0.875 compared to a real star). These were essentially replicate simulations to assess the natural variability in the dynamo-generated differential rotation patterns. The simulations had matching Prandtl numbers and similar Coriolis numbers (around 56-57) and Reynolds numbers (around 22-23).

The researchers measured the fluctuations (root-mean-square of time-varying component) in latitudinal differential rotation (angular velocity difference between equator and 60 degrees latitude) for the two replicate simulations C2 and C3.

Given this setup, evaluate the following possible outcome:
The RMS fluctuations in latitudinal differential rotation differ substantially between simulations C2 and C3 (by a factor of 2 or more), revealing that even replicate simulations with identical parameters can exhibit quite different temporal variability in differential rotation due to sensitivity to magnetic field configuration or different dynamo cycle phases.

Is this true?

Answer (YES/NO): NO